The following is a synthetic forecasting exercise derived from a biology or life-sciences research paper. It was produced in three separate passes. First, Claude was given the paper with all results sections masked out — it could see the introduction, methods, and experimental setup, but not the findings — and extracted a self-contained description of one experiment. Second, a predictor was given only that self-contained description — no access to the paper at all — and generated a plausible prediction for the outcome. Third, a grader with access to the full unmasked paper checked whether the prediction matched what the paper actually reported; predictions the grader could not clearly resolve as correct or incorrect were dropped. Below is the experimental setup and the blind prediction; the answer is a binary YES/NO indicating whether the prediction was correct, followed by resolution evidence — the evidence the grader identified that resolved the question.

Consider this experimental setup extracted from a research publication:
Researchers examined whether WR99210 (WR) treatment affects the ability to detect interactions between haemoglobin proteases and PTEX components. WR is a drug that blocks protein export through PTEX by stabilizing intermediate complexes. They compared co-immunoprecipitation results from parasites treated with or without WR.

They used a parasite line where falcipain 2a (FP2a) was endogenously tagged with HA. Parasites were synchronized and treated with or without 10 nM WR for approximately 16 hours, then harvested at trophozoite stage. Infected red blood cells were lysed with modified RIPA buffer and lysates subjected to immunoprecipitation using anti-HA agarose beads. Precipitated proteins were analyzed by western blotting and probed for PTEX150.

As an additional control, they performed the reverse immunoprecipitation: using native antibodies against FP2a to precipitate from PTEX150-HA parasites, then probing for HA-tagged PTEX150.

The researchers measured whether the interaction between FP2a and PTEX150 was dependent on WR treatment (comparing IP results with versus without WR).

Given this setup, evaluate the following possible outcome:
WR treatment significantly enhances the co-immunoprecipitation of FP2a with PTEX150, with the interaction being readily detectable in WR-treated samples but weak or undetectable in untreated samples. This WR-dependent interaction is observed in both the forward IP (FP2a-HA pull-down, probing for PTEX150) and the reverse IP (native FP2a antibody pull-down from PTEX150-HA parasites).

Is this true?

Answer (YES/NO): NO